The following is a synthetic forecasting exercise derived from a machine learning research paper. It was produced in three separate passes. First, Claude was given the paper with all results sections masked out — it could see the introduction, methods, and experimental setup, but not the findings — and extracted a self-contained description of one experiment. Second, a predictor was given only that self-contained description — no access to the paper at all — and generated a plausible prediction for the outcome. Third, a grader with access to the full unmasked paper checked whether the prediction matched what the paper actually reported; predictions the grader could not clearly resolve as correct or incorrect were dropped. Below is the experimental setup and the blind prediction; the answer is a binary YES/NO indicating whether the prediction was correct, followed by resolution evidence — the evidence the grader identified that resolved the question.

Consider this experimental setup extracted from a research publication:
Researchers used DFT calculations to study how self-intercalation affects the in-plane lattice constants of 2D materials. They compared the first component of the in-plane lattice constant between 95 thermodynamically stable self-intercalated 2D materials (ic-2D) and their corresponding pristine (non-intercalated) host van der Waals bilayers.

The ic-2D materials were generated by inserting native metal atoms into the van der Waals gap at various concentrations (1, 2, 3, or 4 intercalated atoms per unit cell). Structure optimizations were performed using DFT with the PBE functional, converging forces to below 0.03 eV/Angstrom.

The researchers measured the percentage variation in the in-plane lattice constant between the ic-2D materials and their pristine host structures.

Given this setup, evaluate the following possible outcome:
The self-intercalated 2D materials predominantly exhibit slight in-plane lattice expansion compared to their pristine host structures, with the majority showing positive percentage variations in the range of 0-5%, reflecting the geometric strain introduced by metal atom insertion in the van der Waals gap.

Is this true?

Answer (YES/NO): NO